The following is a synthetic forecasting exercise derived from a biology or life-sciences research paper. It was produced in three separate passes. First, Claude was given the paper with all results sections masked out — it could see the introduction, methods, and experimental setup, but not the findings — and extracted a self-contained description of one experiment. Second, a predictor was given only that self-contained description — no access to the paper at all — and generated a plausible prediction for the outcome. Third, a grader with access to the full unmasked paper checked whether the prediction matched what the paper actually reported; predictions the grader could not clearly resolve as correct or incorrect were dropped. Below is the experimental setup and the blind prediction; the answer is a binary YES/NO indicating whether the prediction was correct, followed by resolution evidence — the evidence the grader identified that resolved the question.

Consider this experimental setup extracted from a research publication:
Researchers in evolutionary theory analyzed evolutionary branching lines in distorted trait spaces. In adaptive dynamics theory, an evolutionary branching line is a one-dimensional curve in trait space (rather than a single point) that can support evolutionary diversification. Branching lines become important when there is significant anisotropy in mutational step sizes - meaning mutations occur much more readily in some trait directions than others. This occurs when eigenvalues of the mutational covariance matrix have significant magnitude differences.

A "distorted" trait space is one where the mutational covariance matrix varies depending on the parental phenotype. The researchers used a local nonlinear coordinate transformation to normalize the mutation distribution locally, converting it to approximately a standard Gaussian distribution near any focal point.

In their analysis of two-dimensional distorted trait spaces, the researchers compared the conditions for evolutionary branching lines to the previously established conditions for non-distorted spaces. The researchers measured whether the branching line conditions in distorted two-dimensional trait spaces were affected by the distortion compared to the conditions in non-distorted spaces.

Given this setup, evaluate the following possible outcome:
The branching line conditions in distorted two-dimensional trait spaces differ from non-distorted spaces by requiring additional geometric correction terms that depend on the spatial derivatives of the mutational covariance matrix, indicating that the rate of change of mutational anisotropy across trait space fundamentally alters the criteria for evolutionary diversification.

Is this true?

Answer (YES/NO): YES